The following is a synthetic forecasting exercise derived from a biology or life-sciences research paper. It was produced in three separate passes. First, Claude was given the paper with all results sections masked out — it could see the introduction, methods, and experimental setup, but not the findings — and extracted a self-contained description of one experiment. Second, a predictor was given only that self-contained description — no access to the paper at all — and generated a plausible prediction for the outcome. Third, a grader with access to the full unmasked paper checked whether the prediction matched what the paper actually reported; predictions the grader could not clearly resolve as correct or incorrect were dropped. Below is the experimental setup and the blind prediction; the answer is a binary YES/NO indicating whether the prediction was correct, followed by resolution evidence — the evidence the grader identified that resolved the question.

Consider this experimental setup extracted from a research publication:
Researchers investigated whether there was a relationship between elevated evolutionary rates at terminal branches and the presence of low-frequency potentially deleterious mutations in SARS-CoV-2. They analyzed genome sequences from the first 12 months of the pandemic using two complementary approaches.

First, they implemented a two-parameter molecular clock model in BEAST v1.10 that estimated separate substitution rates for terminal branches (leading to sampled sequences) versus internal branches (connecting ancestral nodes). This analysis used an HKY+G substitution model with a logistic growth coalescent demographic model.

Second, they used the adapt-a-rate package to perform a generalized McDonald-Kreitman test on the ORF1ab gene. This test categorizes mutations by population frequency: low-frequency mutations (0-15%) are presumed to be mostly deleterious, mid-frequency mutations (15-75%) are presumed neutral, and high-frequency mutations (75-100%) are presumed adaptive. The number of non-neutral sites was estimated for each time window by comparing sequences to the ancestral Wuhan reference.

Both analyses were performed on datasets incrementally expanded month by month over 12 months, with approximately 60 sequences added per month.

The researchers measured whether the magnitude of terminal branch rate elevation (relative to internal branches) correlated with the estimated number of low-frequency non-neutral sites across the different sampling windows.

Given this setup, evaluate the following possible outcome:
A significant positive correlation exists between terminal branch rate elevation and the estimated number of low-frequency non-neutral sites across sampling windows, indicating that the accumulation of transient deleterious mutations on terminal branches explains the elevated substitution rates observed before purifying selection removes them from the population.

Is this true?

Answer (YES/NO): YES